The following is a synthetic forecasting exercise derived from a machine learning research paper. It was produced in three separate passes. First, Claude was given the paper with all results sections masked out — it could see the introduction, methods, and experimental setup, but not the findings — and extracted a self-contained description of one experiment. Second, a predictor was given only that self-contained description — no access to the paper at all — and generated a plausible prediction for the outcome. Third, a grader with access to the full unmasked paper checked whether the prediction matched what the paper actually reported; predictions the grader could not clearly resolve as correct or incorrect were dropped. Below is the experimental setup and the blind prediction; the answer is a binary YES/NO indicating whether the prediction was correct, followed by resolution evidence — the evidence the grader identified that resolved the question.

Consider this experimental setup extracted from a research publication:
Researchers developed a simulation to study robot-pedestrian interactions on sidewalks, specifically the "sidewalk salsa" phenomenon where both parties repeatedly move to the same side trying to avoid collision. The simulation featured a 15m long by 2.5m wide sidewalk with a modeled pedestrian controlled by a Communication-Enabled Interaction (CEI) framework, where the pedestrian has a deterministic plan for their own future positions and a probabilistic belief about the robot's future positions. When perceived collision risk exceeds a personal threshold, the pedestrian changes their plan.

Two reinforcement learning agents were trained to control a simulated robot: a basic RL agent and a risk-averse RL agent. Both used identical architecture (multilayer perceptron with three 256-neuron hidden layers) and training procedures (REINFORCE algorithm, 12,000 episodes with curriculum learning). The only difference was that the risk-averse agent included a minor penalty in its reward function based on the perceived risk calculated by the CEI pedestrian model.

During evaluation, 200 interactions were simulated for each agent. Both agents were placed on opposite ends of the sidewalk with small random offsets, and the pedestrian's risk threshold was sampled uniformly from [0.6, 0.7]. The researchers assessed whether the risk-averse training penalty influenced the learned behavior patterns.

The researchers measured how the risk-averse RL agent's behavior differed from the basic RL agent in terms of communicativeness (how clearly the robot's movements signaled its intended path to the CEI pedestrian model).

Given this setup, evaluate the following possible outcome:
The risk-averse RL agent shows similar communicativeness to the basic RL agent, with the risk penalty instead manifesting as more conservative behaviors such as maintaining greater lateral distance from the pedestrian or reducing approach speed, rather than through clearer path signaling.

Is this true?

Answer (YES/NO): NO